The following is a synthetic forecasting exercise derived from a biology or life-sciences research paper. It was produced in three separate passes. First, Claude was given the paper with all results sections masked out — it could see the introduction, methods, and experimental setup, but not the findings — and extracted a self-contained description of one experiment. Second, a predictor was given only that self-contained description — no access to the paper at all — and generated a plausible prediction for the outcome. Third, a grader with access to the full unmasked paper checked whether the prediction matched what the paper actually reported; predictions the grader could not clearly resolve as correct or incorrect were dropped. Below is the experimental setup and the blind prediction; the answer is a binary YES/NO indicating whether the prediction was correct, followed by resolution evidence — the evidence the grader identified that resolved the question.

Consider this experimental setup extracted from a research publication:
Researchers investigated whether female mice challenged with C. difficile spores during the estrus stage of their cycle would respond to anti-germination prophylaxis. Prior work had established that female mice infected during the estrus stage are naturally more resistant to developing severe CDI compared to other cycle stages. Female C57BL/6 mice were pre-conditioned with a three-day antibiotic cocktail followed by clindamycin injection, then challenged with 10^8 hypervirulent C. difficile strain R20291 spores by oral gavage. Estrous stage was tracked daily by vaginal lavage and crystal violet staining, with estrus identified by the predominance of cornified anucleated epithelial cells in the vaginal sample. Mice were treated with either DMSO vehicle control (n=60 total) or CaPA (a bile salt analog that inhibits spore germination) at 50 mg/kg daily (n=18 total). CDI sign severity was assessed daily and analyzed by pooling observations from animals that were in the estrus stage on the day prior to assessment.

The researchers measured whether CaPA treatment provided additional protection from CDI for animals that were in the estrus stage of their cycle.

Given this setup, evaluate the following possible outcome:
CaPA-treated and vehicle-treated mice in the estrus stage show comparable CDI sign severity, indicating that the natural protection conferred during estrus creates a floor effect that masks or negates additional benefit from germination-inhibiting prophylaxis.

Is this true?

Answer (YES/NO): YES